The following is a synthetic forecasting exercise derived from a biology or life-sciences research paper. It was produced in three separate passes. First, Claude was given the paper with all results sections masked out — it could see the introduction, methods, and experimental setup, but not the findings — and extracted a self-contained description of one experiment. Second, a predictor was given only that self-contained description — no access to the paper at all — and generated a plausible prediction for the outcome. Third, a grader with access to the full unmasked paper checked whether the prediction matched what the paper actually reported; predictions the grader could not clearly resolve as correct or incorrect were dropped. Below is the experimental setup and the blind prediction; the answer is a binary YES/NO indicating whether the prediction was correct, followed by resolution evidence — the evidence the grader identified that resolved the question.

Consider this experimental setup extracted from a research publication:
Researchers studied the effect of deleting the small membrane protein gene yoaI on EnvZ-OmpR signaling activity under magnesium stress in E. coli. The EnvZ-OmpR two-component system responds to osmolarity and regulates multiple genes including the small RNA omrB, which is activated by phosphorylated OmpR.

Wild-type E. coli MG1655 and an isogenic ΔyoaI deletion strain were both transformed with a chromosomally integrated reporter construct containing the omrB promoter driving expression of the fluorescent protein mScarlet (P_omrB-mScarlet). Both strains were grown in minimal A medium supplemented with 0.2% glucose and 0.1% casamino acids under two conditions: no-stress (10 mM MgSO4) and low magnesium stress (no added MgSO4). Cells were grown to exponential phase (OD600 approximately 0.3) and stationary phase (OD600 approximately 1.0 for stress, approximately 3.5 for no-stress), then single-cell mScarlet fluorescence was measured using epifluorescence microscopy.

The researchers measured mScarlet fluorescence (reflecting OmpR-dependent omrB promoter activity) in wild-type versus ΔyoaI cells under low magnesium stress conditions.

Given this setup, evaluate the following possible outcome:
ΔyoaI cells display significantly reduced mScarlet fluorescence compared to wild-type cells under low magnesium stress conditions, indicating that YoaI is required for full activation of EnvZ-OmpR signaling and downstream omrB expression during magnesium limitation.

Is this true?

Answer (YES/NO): YES